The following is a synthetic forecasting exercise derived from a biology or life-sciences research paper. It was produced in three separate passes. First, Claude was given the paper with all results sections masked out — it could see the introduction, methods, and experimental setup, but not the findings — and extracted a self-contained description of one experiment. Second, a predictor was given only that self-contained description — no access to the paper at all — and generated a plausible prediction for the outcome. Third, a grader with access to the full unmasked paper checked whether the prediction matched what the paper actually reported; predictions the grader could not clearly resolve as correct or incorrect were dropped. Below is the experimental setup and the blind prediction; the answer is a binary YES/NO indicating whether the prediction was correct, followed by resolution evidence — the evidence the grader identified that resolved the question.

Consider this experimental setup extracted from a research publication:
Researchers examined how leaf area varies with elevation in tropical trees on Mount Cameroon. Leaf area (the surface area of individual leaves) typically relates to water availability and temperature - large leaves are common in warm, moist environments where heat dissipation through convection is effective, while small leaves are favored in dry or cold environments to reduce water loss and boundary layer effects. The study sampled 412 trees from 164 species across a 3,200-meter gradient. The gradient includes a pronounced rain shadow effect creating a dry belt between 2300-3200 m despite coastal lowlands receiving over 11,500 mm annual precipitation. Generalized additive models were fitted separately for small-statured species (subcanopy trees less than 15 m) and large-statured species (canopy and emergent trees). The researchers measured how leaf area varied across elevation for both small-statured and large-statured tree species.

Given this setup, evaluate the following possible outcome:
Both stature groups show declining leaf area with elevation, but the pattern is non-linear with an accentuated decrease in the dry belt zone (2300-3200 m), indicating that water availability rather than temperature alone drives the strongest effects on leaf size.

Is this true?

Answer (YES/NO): NO